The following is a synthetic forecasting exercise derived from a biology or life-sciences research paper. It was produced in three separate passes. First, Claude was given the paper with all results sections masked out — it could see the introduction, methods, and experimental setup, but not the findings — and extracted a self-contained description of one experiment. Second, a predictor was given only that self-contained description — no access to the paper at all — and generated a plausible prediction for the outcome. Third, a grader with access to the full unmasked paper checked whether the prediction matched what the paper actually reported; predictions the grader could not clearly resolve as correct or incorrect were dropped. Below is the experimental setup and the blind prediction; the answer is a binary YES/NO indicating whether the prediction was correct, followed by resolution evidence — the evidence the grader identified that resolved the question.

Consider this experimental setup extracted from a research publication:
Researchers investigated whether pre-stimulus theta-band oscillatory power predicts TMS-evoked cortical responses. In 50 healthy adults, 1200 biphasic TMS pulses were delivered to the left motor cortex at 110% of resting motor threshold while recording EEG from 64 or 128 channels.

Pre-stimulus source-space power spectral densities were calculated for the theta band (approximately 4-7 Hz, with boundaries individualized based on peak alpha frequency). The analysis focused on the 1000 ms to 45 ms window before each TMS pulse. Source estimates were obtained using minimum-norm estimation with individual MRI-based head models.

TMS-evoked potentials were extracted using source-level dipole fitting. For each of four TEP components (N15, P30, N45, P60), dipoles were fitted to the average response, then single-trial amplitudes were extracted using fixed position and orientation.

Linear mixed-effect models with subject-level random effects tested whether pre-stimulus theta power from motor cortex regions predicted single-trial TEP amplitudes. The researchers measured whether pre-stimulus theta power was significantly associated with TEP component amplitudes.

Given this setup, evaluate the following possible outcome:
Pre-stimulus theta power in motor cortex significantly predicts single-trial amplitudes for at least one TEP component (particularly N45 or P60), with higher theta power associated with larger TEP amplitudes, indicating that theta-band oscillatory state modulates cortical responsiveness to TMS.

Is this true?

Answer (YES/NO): NO